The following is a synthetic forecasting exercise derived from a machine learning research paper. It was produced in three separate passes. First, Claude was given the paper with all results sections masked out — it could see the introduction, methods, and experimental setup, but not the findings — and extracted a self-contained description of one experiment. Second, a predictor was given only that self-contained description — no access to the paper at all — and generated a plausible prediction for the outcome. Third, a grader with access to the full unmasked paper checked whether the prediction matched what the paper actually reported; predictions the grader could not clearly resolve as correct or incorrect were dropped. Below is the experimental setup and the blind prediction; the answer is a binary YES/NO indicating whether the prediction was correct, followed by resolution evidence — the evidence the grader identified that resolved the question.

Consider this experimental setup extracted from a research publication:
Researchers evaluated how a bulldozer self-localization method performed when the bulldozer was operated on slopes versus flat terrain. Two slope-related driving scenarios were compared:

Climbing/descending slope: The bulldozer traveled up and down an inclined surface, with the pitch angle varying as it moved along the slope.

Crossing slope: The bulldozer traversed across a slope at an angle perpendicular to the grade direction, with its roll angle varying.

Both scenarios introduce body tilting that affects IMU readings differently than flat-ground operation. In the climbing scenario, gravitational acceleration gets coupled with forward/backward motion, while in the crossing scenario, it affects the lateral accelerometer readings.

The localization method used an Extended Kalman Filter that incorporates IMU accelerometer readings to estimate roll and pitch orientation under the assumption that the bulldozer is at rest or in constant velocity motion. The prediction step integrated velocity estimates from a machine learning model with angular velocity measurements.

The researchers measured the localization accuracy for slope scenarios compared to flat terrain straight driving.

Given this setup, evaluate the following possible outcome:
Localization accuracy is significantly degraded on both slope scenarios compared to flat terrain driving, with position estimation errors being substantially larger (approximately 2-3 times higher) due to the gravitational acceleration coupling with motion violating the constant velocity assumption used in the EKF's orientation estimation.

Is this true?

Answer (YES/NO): NO